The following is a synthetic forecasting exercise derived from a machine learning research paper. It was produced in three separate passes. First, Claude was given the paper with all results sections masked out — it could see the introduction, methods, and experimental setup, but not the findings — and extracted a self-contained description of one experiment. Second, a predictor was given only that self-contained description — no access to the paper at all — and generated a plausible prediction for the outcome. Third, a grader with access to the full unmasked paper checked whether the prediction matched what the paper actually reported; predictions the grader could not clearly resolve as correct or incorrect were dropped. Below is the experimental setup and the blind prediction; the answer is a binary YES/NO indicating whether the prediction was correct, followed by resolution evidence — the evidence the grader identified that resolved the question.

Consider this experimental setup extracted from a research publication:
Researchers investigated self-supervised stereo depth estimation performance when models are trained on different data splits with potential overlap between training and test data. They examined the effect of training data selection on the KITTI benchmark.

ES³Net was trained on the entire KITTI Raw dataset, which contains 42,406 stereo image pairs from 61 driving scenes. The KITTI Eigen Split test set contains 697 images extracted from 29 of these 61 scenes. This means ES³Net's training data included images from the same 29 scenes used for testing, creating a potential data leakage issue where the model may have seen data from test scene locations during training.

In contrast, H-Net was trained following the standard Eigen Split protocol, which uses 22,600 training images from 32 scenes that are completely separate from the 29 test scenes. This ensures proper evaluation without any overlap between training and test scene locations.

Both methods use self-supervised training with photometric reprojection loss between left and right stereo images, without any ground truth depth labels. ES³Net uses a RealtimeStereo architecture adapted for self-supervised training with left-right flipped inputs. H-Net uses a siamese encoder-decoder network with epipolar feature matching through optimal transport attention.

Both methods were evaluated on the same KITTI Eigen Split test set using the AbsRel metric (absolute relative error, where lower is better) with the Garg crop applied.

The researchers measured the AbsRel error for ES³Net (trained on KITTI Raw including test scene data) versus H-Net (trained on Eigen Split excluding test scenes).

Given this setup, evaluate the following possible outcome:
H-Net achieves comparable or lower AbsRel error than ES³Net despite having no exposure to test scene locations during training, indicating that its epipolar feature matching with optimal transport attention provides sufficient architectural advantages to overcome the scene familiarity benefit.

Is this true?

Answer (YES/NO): NO